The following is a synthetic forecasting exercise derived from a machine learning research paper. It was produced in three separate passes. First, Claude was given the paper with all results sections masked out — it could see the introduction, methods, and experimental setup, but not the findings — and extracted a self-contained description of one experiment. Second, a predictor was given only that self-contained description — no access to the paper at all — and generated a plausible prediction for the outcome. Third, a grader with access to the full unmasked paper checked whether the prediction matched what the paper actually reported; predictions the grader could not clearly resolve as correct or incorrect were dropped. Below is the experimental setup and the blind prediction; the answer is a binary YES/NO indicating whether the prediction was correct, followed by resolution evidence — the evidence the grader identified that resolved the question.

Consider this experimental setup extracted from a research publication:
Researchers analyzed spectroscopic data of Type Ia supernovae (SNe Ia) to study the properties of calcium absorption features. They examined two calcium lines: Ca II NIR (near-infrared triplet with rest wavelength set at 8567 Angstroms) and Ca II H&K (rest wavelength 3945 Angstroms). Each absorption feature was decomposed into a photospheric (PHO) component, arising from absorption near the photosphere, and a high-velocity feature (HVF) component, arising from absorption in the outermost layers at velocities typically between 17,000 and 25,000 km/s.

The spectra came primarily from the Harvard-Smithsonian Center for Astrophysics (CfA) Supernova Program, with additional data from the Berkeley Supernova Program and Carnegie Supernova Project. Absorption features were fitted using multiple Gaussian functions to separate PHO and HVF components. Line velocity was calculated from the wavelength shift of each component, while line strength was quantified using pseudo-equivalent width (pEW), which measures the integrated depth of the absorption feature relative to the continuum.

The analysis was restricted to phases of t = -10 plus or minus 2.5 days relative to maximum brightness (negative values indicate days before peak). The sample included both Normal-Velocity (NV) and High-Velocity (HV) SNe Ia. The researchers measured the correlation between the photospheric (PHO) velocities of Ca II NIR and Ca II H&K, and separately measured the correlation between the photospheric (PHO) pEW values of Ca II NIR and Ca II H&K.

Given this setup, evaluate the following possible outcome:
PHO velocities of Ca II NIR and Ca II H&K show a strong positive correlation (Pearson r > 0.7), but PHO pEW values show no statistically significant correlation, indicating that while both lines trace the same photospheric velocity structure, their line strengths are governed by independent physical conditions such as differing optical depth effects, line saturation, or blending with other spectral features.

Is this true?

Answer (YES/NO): NO